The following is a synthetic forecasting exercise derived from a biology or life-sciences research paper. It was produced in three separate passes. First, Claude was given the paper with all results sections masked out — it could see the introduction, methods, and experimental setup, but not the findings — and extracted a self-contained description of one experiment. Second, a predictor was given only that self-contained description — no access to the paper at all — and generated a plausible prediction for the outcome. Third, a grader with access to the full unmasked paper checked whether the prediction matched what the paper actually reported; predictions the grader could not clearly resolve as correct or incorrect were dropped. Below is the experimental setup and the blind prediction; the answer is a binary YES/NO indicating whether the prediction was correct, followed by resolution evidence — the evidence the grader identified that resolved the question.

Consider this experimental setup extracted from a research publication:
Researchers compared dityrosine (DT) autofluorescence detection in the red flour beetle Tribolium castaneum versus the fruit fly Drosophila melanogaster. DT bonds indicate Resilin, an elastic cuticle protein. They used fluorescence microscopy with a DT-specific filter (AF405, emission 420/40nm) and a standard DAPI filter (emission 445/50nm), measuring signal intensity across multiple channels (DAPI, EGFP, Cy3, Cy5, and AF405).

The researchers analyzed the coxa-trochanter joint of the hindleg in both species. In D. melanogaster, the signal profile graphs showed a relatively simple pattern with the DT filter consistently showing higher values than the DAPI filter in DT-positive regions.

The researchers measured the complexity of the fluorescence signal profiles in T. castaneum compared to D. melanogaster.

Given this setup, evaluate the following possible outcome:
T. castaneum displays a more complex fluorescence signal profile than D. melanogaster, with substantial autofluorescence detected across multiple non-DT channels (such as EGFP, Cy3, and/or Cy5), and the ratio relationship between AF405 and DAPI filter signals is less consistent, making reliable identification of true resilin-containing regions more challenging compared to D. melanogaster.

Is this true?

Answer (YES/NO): YES